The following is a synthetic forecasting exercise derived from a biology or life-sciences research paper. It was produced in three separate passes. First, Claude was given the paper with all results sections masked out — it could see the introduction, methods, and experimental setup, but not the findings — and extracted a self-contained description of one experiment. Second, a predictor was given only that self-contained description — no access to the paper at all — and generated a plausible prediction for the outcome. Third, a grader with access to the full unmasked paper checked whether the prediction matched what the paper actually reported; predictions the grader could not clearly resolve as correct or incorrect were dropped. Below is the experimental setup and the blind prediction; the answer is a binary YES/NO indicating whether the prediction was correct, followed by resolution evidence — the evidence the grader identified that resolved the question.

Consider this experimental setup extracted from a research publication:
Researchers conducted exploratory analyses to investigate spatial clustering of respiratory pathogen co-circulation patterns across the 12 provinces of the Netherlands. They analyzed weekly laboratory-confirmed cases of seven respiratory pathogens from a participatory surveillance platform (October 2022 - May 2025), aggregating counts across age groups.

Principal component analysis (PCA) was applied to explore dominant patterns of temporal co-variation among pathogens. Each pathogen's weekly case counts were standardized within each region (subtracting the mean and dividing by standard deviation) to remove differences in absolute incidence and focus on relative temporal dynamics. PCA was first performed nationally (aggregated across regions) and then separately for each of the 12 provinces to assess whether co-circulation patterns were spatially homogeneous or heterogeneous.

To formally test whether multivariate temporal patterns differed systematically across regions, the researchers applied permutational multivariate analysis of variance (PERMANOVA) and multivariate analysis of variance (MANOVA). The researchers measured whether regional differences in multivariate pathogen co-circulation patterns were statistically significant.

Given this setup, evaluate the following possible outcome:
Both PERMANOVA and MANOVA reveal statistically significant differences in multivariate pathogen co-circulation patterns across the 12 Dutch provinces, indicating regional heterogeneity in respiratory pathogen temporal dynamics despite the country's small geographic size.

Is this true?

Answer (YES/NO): NO